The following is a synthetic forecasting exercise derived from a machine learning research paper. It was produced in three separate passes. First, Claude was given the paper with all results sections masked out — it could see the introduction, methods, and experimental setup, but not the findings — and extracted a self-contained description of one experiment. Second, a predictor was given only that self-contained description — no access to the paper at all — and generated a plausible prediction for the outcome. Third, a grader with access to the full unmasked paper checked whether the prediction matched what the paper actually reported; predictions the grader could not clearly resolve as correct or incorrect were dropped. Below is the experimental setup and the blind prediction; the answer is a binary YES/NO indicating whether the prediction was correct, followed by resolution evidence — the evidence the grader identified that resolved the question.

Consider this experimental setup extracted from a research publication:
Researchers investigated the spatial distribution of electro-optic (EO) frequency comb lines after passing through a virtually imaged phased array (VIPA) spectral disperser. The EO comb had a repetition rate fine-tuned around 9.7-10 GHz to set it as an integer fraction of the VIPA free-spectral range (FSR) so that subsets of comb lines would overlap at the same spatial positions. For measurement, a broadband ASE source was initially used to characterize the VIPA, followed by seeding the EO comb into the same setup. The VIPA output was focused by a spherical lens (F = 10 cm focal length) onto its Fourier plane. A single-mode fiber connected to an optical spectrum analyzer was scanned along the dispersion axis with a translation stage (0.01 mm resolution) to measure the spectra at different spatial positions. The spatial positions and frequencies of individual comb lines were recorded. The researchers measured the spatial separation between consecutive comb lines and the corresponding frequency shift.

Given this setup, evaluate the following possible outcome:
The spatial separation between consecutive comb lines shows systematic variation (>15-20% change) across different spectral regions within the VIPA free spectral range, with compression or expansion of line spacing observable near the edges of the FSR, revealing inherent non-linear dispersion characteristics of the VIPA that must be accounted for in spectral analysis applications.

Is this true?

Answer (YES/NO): NO